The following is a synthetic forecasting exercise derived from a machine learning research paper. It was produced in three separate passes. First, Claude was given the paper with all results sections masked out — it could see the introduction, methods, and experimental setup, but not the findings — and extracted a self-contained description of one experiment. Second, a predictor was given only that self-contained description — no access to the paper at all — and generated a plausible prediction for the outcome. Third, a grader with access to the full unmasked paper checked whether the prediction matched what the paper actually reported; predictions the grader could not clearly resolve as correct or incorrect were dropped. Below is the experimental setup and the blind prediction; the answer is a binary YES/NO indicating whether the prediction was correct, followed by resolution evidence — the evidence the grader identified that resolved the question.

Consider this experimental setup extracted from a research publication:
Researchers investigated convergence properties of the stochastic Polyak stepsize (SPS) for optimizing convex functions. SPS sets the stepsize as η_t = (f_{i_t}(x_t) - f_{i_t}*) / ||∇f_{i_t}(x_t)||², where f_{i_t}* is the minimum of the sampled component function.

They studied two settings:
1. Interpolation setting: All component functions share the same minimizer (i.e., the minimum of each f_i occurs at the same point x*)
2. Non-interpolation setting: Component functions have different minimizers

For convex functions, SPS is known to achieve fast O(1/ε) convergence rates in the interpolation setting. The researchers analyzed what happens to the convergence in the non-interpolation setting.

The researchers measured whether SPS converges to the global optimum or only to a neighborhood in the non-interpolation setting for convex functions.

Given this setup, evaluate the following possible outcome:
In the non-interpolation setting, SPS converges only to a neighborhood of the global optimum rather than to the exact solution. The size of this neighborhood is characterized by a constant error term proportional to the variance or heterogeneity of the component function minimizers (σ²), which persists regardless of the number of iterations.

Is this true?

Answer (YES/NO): YES